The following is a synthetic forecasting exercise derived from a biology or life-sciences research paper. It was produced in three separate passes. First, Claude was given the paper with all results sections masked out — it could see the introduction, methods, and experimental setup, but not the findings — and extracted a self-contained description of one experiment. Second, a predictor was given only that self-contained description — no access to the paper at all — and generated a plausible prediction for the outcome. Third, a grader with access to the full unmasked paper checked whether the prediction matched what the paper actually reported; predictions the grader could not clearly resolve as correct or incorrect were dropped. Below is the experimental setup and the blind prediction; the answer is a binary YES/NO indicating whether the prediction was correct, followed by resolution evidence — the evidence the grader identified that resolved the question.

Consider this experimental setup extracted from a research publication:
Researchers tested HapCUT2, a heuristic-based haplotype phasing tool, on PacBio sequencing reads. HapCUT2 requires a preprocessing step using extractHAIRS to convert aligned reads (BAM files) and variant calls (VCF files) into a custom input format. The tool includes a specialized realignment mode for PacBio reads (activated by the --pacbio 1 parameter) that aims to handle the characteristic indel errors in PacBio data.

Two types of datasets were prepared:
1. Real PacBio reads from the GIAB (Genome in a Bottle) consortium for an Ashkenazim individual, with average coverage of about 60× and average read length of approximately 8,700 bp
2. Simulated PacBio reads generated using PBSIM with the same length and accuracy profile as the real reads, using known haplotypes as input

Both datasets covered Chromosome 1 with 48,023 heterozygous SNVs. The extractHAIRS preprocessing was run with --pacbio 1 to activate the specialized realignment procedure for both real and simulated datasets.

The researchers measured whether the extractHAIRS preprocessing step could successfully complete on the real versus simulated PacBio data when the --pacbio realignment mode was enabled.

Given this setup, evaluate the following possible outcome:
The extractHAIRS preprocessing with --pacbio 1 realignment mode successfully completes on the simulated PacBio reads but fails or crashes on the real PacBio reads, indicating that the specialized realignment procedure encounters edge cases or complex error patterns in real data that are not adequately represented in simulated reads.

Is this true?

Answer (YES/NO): YES